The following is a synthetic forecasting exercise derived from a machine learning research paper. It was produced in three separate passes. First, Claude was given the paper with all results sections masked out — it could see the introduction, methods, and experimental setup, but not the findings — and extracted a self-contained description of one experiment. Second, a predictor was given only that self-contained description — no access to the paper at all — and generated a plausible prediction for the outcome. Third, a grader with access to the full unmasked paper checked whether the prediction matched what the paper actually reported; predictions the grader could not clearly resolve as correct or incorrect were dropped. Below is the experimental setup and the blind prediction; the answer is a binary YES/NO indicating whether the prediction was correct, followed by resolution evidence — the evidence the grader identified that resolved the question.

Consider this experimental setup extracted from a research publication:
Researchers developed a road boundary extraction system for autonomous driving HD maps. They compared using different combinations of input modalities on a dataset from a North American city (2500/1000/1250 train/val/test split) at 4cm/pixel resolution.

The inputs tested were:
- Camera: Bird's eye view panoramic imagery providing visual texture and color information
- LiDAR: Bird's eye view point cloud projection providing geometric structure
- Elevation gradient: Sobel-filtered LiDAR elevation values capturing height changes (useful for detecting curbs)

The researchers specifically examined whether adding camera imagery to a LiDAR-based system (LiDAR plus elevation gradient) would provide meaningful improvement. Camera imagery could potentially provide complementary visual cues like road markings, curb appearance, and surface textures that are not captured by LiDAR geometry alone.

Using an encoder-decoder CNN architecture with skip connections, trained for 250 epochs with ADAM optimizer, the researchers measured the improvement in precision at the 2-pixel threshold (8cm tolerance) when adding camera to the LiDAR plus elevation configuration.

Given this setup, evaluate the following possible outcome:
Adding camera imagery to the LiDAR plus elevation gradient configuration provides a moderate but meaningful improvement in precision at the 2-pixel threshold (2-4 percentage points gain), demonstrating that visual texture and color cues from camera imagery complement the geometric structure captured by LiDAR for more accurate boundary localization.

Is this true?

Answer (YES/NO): NO